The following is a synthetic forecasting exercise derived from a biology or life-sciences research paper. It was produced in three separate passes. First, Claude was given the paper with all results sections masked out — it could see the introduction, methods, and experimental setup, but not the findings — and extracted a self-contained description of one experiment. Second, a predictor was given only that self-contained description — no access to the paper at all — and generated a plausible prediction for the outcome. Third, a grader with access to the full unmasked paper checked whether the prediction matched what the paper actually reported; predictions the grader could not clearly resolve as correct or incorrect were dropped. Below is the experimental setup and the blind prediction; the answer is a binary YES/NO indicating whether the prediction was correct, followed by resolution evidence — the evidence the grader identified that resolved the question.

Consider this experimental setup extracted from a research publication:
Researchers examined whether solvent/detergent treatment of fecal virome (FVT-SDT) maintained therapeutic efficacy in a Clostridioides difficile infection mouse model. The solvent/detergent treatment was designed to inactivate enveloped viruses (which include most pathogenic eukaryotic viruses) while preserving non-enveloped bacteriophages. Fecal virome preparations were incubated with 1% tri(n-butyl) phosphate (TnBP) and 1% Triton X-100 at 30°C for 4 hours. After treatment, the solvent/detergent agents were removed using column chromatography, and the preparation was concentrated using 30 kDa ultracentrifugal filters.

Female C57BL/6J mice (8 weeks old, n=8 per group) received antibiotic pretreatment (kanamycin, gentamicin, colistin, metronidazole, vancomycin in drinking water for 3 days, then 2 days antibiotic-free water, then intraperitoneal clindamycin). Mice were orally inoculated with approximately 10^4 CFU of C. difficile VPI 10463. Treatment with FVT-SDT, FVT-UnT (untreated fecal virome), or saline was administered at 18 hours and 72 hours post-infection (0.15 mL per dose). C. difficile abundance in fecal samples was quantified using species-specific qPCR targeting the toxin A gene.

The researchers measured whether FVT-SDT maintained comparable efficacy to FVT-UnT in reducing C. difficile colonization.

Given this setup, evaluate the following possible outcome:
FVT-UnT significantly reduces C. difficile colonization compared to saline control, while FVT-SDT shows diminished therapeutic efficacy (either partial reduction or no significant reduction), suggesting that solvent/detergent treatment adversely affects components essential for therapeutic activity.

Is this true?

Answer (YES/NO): NO